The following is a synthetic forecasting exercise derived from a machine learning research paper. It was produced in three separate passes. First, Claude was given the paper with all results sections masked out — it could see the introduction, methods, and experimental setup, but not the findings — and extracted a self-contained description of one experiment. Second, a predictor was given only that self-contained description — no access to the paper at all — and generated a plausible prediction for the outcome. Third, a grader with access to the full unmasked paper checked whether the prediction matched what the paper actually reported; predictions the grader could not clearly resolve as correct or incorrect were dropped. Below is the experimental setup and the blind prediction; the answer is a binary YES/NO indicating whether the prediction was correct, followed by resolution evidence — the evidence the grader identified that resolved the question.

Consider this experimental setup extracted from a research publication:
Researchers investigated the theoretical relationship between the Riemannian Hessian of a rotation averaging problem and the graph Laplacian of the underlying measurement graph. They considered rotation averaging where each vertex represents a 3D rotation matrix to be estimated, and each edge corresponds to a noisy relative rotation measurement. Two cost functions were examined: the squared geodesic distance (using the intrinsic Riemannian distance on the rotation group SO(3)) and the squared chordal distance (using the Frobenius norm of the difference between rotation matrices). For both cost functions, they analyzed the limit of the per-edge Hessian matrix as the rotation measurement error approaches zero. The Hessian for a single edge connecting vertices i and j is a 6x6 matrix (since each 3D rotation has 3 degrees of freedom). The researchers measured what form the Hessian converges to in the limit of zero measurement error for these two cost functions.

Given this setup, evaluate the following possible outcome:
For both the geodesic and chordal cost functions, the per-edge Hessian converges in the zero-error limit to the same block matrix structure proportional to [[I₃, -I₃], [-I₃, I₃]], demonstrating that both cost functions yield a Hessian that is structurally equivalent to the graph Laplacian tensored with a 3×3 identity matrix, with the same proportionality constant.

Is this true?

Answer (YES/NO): NO